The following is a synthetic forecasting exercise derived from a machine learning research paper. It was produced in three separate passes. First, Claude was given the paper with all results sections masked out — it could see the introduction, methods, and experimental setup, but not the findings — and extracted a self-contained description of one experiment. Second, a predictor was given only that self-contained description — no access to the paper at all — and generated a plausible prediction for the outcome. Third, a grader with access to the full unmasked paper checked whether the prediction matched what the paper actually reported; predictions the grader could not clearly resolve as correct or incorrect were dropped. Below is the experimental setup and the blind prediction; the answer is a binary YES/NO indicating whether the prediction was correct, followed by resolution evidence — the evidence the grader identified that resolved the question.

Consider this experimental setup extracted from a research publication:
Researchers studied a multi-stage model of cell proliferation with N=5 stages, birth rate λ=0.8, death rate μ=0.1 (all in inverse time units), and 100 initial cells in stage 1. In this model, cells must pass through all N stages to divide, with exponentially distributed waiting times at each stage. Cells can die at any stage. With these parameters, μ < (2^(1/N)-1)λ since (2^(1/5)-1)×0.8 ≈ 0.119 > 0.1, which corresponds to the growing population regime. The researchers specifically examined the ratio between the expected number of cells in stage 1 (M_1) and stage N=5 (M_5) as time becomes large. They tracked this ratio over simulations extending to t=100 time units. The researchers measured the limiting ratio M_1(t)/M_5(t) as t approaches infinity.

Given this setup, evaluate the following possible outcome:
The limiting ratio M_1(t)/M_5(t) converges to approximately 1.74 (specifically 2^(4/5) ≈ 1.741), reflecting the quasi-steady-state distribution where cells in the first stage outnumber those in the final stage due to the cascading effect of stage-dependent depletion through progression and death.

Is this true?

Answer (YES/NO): YES